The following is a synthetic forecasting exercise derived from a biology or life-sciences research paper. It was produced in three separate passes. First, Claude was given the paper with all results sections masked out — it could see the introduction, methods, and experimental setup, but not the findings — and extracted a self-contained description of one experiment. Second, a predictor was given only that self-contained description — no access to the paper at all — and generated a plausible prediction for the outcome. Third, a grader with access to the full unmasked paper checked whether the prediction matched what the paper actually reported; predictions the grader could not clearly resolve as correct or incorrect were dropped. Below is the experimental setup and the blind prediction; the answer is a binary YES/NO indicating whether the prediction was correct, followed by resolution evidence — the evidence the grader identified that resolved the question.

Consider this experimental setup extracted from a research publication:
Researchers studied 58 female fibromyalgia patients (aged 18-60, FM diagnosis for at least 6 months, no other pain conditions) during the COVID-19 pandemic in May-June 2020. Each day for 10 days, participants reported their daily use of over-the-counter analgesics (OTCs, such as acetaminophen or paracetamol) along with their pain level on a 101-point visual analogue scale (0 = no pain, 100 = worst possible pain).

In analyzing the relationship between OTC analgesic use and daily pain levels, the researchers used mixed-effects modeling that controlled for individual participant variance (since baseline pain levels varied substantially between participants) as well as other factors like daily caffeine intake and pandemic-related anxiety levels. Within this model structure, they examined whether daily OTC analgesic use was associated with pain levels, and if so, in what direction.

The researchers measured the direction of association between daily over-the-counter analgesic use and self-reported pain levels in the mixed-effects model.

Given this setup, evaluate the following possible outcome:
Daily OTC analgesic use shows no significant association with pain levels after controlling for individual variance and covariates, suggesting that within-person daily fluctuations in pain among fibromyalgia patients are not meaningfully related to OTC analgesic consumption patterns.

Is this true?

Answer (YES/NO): NO